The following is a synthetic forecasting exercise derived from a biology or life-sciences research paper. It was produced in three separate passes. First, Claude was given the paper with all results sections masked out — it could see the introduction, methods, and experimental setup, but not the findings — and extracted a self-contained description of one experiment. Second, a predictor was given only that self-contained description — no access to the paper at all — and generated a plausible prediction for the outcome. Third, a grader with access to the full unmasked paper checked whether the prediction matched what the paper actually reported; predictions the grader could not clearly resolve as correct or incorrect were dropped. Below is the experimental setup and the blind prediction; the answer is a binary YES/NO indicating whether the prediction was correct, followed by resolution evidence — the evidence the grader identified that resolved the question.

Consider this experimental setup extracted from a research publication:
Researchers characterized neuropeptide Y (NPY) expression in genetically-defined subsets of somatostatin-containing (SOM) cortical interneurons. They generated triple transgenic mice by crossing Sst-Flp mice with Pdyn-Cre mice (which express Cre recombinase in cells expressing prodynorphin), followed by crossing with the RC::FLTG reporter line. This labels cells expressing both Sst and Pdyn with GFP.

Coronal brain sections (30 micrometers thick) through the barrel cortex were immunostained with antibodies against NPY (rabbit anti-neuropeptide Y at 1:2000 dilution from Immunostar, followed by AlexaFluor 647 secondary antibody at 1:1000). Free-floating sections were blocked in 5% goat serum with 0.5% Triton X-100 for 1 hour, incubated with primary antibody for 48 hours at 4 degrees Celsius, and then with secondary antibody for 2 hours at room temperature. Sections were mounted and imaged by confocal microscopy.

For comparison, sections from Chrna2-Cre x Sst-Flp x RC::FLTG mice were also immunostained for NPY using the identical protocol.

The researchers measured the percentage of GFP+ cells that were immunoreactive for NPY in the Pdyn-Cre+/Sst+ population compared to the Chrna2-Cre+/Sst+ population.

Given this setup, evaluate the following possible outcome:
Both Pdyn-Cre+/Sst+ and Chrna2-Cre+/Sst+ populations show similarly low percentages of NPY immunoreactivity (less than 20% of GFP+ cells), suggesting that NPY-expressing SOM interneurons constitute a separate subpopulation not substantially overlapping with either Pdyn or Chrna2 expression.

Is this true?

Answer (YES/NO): NO